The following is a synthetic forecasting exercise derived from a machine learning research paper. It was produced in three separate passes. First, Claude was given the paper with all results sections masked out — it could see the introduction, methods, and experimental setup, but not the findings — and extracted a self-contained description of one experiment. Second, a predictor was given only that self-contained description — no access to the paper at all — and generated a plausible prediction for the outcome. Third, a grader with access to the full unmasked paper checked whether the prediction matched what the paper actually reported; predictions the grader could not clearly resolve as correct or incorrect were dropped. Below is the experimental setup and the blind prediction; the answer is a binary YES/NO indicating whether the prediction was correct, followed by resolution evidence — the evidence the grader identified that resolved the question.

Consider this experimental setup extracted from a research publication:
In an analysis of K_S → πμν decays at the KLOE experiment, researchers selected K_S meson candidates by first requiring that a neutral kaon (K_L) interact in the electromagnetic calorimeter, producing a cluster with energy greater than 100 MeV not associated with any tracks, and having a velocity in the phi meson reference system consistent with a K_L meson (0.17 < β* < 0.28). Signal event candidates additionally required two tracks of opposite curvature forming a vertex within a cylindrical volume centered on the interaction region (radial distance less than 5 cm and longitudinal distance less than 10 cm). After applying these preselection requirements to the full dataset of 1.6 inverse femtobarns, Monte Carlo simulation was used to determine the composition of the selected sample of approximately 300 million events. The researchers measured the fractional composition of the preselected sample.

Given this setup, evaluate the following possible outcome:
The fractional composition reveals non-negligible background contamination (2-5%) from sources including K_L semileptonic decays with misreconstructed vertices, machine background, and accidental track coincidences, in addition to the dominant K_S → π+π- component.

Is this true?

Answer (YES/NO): NO